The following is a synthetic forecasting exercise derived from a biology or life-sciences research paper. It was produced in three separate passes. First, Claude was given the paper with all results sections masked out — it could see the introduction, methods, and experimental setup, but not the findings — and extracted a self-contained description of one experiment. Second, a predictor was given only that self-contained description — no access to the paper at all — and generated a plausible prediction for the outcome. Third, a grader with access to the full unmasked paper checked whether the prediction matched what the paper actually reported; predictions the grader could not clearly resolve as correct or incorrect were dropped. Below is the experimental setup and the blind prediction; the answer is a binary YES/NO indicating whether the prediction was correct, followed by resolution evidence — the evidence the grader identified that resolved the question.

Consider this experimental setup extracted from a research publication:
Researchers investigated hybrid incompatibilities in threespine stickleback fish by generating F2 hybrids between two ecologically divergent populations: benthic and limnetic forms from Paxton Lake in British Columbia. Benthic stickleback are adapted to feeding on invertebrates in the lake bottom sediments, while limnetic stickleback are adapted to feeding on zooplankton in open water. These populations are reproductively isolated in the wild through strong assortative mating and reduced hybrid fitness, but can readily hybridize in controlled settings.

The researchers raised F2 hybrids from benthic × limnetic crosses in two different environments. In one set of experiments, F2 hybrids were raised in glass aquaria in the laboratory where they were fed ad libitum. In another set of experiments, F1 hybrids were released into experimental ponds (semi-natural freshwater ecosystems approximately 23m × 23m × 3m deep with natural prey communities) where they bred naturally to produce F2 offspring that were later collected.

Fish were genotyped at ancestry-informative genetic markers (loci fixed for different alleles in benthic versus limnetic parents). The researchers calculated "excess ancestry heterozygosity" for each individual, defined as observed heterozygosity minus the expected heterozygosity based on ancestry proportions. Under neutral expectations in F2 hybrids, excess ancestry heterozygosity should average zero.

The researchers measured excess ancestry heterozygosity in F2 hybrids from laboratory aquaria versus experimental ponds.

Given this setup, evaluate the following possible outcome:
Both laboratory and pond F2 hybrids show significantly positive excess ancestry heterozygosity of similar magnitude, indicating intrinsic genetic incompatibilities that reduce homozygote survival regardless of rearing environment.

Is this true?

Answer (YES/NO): NO